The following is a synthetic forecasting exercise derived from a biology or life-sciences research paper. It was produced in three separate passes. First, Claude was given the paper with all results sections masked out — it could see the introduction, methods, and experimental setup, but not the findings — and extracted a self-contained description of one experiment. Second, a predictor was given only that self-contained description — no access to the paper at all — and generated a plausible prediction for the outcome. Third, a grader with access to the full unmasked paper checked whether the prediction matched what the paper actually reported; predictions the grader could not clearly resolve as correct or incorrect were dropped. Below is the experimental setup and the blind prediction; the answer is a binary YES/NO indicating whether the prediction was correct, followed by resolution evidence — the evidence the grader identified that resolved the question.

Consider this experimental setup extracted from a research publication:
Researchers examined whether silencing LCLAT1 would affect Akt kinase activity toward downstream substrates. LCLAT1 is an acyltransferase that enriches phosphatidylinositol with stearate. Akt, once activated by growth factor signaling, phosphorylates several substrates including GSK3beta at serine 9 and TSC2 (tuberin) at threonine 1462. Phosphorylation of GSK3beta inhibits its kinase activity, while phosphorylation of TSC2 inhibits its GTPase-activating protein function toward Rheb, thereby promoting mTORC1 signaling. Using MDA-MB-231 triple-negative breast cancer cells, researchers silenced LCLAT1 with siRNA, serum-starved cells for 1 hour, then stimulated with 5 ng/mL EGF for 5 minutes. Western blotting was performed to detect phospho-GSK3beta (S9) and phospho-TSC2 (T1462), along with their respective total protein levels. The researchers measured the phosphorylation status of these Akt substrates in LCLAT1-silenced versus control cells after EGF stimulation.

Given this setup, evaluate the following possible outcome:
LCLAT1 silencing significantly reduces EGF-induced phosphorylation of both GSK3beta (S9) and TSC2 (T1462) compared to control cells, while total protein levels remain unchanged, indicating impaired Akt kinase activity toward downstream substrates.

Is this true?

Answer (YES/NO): YES